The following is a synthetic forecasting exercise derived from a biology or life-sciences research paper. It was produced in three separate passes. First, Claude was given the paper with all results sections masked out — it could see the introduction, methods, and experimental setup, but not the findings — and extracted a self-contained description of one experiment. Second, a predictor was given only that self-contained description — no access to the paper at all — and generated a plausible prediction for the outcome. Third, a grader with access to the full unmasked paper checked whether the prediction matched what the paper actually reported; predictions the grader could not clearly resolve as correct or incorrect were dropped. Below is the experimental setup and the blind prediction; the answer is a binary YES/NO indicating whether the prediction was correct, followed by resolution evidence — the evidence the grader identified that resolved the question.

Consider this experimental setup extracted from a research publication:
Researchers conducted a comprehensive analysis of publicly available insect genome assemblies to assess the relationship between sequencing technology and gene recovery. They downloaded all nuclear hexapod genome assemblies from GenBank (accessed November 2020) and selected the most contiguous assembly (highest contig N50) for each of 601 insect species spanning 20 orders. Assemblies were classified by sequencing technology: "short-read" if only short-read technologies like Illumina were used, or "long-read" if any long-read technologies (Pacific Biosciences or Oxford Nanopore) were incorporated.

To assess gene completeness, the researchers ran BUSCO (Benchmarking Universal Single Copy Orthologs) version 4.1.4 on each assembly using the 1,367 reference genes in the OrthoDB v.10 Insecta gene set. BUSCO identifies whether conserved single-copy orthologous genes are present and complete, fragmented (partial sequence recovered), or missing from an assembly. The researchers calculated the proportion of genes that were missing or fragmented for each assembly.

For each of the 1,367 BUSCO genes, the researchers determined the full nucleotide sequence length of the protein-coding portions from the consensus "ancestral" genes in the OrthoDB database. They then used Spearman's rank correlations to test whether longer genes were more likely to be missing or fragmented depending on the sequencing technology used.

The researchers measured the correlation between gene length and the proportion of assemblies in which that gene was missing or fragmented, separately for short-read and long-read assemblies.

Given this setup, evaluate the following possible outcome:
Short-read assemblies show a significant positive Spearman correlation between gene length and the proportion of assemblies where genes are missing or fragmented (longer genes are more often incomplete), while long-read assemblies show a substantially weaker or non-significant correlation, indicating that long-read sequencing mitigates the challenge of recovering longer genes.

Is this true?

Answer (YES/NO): NO